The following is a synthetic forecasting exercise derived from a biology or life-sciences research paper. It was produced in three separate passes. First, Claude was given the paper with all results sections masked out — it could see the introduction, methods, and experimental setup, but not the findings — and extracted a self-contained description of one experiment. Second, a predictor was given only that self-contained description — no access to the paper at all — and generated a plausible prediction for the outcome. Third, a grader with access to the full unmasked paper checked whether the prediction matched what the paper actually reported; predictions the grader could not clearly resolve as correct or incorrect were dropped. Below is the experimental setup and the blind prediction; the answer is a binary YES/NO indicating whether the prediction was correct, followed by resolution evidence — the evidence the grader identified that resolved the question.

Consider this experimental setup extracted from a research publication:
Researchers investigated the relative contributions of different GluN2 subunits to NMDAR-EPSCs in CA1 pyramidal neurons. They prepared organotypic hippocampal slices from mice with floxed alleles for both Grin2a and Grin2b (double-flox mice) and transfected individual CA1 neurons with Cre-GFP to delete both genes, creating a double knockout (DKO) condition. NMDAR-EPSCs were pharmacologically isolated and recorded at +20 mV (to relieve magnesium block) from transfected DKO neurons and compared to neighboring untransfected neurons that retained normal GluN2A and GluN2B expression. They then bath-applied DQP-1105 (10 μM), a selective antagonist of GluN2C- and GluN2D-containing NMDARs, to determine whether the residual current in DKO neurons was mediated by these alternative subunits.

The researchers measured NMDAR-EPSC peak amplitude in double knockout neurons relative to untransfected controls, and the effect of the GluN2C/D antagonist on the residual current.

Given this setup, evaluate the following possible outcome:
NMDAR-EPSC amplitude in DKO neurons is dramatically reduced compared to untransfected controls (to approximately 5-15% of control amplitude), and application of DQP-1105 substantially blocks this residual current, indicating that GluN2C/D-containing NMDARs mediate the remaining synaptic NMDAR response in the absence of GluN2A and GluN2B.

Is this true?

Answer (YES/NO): YES